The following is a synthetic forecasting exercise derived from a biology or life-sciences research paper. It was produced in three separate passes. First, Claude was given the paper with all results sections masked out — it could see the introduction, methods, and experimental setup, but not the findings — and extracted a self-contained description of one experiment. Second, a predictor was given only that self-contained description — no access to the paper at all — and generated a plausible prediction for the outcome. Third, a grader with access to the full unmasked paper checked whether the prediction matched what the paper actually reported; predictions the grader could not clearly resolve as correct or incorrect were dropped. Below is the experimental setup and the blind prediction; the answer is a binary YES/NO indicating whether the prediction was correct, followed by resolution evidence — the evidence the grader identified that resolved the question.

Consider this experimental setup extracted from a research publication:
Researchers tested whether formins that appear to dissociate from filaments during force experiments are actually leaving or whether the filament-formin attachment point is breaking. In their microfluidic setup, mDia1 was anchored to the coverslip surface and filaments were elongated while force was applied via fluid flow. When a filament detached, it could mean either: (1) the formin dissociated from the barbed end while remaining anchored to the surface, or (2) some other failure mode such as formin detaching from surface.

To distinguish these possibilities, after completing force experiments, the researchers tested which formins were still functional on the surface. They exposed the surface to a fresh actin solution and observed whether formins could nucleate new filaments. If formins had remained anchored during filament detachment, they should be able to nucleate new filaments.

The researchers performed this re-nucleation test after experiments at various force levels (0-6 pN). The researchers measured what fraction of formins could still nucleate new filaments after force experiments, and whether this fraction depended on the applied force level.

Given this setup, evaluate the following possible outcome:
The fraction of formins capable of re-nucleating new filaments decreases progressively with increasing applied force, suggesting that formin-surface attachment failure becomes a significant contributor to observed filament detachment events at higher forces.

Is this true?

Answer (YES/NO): NO